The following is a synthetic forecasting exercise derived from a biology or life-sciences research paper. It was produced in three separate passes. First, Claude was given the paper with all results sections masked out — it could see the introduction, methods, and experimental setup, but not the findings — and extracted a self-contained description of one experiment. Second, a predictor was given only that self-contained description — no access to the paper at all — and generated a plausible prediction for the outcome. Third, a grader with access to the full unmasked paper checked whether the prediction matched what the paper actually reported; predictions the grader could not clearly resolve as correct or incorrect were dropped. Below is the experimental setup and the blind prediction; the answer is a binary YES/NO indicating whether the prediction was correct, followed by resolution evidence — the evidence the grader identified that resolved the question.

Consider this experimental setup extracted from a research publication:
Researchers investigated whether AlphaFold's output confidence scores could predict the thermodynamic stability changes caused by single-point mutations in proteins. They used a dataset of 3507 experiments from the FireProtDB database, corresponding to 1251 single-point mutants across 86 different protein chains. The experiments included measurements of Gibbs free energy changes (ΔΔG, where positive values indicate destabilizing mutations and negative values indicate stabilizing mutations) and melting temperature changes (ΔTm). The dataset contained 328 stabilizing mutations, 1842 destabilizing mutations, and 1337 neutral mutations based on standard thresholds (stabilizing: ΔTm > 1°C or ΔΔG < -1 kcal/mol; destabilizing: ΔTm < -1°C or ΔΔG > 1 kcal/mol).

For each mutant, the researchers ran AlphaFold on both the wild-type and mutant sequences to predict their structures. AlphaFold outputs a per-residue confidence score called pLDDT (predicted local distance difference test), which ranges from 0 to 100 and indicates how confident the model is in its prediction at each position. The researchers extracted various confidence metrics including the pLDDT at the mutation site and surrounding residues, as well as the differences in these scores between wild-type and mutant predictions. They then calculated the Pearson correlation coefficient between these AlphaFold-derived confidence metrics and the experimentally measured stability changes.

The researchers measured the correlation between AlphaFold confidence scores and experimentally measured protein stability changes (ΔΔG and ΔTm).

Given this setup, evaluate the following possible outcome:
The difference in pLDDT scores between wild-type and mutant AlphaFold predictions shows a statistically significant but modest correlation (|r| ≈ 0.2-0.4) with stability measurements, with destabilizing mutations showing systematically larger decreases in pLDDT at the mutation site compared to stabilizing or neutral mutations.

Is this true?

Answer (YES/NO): NO